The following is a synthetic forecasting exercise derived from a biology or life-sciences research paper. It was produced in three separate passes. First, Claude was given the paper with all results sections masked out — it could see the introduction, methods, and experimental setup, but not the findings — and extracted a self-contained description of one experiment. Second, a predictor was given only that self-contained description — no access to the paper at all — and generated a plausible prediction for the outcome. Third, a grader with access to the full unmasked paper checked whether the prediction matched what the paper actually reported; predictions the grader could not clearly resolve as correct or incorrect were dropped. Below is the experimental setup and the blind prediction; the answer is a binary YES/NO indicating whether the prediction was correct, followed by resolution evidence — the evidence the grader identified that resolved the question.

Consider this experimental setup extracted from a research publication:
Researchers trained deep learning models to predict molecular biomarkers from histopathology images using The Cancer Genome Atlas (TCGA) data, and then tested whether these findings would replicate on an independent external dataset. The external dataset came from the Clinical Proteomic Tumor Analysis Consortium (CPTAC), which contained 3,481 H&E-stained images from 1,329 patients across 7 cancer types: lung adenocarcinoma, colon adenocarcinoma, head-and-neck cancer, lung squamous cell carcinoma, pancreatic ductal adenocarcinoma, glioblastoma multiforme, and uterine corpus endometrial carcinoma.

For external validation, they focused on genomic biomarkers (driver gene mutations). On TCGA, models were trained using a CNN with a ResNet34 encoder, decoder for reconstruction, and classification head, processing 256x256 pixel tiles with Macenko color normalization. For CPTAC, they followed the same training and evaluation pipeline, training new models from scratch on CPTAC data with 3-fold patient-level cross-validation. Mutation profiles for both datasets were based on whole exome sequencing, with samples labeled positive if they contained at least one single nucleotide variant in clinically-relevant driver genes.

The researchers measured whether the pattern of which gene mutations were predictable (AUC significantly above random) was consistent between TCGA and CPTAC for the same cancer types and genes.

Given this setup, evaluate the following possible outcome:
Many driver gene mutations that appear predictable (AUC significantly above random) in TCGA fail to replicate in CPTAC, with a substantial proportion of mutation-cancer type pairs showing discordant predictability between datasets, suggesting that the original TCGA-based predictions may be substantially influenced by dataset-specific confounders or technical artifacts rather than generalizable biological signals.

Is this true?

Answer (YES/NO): NO